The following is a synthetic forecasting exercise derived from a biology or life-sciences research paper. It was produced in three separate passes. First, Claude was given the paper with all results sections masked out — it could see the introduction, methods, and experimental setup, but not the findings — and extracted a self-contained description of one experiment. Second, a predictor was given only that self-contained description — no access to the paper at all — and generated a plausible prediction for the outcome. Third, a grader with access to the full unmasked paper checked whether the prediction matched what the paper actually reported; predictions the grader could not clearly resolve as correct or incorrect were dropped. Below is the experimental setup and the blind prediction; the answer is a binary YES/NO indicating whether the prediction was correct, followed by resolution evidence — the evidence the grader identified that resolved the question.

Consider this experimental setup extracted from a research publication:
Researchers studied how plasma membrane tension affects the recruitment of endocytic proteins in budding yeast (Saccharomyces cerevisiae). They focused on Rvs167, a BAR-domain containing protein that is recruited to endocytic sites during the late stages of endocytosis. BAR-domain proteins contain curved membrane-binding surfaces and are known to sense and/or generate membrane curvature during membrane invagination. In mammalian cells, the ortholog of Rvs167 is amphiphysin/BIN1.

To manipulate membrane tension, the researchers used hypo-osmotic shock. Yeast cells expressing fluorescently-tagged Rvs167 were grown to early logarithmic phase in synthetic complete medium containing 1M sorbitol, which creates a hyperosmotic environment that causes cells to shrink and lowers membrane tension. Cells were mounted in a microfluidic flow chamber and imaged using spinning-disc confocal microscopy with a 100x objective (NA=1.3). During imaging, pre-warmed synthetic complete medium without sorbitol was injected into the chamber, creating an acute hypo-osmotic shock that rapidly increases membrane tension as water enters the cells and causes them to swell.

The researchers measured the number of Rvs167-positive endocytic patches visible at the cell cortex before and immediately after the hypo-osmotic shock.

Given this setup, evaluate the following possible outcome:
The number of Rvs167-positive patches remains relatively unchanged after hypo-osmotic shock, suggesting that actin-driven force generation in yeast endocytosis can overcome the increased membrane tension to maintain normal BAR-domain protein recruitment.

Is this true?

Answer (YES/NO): NO